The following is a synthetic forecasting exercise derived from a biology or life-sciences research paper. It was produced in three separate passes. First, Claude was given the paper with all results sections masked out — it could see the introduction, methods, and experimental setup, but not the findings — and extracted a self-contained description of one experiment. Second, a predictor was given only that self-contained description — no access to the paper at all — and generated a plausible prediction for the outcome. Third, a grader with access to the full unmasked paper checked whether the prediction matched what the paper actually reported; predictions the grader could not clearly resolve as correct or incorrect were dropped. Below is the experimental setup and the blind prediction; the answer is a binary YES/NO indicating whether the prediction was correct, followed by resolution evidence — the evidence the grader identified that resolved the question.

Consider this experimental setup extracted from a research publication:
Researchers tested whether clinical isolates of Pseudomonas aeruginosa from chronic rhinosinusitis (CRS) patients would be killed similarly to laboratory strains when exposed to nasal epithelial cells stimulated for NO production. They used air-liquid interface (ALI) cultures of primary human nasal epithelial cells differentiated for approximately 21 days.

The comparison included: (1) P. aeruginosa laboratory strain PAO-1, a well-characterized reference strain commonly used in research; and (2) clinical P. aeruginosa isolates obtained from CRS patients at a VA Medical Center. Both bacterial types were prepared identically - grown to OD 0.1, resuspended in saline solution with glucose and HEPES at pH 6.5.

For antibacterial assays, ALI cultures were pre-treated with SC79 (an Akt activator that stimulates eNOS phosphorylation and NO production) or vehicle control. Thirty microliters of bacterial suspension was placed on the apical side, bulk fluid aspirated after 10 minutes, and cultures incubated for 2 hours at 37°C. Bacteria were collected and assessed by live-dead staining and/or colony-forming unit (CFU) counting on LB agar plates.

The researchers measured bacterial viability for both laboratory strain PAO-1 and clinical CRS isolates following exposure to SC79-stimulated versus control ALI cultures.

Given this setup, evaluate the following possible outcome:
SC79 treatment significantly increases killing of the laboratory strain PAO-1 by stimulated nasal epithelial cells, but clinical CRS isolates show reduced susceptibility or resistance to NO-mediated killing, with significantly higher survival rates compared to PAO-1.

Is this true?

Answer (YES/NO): NO